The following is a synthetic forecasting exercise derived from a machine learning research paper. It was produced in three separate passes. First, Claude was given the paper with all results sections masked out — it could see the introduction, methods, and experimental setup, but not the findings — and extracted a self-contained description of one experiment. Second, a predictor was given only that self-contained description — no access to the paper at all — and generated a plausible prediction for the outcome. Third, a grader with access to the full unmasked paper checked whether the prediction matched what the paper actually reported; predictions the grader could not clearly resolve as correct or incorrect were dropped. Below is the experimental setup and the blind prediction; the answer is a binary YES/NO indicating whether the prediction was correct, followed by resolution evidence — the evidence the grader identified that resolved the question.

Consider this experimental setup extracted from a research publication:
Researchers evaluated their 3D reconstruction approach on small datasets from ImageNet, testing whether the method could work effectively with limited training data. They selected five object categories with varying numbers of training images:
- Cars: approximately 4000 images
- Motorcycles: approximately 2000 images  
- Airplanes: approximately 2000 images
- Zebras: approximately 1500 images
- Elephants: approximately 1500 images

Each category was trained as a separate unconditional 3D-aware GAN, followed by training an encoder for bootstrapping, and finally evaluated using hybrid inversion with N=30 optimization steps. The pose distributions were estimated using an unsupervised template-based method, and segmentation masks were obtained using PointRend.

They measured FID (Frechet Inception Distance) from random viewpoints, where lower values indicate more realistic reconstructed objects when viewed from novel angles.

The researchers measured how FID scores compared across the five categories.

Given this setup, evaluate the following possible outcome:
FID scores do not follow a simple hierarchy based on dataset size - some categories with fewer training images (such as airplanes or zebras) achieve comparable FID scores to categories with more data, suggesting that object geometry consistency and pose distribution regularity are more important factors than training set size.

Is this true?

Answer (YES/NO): YES